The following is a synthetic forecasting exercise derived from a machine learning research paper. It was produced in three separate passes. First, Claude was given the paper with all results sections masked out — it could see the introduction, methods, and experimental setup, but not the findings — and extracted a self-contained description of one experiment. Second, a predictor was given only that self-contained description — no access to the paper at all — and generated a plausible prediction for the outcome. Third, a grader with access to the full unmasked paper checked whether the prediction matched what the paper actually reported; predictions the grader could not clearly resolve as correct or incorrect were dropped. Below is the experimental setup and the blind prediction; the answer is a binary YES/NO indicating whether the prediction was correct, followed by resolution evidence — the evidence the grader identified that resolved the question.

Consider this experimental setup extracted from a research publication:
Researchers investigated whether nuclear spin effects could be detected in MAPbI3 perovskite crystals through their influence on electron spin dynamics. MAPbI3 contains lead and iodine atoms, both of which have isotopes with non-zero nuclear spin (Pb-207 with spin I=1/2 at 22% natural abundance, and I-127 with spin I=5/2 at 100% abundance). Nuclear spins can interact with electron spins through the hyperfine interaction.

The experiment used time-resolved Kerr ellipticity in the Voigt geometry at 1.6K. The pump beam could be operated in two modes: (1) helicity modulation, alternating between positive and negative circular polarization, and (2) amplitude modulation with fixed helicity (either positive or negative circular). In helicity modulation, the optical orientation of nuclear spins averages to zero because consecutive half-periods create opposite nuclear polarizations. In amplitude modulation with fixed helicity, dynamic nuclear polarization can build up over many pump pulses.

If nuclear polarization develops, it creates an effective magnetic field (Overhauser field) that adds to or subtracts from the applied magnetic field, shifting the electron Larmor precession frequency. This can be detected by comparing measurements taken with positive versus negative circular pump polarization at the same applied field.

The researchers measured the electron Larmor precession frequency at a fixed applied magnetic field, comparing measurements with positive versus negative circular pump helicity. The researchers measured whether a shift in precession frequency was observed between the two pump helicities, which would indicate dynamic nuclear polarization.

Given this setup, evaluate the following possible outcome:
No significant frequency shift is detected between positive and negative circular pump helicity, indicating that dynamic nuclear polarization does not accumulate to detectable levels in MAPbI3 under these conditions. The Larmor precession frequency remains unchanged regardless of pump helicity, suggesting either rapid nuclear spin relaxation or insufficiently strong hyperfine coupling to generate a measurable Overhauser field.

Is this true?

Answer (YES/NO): NO